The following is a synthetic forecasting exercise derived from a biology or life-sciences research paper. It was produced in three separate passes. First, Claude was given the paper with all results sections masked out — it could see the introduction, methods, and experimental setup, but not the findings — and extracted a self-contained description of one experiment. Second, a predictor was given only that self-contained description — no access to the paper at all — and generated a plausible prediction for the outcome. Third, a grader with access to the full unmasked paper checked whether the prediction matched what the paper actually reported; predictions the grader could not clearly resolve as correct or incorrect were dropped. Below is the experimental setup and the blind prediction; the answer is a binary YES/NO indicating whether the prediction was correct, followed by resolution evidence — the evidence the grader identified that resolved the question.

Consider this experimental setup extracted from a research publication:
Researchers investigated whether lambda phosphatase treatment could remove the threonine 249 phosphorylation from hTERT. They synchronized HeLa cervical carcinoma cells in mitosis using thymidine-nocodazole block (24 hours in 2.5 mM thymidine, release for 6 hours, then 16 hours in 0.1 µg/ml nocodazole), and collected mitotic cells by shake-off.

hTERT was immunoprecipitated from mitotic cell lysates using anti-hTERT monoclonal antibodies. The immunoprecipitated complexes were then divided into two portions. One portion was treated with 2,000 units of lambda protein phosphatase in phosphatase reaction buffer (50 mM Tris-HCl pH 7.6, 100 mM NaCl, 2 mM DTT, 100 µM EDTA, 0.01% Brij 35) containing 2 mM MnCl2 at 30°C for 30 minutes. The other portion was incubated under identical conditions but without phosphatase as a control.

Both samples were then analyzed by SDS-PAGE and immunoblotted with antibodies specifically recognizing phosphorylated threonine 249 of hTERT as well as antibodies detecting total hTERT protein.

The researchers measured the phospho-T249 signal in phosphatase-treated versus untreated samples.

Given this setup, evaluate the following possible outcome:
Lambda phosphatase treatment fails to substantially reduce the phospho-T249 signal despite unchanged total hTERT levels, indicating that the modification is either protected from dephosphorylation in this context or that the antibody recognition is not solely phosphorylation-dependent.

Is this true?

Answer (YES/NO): NO